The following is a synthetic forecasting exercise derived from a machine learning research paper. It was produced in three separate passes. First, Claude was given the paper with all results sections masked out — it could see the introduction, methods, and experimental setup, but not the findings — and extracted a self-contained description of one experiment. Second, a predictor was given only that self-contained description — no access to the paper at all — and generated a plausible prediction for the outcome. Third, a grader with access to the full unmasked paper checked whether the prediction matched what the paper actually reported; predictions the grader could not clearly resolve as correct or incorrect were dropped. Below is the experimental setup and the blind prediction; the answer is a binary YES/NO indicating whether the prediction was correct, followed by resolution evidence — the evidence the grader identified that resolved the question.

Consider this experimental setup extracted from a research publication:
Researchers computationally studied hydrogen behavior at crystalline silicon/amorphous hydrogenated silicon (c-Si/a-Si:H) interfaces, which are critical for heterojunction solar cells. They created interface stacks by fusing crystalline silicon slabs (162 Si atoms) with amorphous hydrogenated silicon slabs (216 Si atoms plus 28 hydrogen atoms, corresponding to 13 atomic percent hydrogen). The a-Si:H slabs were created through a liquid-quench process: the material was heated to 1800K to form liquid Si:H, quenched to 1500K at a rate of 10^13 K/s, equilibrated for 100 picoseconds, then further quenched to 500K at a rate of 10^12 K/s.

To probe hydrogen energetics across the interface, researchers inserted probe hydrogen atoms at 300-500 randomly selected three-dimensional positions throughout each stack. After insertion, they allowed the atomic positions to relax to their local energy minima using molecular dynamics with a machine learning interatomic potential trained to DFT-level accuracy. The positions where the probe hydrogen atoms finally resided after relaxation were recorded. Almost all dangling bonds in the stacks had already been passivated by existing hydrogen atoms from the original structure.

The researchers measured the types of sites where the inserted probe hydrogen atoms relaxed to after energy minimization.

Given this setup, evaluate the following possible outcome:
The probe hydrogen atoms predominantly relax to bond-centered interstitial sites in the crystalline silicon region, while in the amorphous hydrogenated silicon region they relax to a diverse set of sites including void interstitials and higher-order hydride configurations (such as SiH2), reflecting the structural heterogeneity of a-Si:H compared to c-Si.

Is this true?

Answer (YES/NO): NO